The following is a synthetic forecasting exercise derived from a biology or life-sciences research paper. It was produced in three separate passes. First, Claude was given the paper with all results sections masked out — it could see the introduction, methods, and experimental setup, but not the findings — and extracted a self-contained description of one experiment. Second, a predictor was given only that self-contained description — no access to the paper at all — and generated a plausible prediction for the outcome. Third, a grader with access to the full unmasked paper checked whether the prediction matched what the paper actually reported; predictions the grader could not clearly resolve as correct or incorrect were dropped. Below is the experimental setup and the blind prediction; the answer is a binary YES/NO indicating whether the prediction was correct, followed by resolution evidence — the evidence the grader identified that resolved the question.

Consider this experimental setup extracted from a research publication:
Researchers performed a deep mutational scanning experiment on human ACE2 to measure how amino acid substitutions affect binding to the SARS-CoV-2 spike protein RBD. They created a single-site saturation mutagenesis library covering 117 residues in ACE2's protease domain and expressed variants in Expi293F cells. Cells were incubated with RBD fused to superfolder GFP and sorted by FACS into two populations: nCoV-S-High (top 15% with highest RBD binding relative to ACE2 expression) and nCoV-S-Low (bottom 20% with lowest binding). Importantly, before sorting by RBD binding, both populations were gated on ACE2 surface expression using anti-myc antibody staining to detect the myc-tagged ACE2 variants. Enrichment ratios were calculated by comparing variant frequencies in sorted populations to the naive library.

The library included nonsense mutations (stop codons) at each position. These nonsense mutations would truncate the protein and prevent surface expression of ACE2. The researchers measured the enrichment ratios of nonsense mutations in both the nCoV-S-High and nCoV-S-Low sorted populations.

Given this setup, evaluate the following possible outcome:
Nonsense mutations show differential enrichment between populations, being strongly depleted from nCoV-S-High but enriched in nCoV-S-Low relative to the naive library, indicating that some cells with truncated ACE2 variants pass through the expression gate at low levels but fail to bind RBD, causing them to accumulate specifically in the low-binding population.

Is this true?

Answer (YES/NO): NO